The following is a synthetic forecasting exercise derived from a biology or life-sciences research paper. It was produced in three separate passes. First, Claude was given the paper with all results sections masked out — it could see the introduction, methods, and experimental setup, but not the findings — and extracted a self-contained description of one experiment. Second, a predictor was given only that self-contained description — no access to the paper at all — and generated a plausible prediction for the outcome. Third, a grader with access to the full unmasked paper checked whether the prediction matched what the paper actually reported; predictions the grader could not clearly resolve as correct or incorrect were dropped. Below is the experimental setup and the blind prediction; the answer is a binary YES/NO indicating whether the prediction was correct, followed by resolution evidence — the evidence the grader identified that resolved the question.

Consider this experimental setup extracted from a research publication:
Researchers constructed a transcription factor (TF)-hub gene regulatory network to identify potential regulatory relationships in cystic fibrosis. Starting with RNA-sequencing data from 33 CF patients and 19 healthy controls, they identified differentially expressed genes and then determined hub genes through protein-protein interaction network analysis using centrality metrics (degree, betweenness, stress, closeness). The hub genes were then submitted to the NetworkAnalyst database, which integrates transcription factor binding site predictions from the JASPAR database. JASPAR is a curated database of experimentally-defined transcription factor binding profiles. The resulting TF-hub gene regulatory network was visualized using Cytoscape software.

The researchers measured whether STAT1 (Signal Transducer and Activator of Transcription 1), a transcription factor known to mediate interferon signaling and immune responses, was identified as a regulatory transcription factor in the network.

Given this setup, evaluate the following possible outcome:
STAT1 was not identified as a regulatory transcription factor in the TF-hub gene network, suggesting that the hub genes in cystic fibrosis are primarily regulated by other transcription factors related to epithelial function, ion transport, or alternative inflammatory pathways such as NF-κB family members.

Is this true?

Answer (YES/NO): NO